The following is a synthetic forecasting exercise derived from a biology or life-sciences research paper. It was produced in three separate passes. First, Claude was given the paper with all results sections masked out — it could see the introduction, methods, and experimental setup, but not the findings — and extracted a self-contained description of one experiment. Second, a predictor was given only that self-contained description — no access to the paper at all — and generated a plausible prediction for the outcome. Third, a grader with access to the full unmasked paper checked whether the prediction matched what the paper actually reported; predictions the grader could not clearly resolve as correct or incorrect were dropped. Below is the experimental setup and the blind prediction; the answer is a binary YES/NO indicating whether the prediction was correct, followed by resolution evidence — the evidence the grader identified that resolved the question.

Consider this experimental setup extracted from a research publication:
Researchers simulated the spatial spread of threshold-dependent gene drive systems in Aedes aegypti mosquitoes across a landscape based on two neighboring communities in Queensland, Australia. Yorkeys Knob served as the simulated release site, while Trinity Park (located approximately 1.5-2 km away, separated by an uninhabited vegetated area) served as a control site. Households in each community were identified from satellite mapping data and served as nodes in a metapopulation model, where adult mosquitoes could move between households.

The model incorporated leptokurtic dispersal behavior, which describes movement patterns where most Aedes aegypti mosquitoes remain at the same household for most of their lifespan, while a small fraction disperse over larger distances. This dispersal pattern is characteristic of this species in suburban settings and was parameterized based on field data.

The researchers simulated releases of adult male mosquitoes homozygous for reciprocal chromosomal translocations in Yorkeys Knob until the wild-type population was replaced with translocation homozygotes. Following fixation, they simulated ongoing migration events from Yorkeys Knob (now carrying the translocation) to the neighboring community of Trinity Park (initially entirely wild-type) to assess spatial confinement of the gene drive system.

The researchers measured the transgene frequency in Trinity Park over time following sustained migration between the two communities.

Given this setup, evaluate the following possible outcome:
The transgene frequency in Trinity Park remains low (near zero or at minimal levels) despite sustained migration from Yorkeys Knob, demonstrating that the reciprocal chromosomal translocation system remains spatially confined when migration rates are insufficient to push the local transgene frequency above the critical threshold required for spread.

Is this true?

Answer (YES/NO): YES